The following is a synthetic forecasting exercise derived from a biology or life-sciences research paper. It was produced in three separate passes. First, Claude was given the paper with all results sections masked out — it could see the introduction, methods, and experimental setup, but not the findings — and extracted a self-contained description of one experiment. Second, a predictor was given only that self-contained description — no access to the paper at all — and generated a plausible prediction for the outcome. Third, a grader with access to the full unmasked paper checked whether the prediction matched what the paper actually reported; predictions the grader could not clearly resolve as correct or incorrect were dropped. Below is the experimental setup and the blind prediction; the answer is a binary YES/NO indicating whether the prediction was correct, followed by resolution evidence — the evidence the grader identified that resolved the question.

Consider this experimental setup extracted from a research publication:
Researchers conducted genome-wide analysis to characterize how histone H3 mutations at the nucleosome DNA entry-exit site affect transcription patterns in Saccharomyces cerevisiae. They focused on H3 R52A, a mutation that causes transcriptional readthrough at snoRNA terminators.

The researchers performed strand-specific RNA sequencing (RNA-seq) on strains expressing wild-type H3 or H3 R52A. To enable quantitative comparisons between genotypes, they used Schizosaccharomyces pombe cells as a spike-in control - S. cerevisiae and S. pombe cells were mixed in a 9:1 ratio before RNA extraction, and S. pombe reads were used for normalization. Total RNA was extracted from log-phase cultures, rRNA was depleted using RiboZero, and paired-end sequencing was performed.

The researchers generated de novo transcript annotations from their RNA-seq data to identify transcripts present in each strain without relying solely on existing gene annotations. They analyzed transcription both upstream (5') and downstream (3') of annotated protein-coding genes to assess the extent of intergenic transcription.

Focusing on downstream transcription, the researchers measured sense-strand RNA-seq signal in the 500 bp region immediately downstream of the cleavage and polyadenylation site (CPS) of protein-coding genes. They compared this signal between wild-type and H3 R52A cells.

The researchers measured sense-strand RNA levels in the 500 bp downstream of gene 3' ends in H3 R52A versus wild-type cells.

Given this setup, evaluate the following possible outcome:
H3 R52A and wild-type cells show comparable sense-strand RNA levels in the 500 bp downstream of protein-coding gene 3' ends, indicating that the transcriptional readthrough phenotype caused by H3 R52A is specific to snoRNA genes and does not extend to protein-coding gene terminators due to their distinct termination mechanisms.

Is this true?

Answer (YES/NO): NO